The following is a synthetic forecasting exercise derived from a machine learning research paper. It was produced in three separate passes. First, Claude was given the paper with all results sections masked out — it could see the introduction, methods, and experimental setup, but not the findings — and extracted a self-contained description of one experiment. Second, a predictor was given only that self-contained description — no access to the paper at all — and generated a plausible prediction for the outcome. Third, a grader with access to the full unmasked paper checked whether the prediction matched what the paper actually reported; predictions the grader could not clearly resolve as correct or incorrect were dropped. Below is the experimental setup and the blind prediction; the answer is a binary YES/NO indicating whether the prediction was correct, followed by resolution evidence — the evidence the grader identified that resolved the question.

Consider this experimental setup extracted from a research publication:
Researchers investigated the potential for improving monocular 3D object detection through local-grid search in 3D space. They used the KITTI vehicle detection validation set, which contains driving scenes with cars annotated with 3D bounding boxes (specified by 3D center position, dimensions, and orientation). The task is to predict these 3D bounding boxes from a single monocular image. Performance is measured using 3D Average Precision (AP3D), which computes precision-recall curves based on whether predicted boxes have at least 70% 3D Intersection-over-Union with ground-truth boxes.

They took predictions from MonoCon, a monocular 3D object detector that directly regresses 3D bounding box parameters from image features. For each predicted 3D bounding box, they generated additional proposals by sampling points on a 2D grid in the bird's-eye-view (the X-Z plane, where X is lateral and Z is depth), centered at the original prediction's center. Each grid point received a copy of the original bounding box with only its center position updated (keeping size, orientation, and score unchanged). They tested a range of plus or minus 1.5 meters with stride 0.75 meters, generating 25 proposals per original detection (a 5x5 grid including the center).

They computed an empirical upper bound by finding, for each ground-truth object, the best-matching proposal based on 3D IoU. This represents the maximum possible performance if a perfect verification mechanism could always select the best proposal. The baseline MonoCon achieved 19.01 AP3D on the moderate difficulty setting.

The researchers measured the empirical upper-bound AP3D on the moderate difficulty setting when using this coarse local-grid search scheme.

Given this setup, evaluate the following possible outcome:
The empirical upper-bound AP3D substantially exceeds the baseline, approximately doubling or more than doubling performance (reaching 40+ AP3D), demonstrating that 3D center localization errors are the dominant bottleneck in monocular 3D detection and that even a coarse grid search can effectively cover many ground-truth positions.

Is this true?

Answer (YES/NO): NO